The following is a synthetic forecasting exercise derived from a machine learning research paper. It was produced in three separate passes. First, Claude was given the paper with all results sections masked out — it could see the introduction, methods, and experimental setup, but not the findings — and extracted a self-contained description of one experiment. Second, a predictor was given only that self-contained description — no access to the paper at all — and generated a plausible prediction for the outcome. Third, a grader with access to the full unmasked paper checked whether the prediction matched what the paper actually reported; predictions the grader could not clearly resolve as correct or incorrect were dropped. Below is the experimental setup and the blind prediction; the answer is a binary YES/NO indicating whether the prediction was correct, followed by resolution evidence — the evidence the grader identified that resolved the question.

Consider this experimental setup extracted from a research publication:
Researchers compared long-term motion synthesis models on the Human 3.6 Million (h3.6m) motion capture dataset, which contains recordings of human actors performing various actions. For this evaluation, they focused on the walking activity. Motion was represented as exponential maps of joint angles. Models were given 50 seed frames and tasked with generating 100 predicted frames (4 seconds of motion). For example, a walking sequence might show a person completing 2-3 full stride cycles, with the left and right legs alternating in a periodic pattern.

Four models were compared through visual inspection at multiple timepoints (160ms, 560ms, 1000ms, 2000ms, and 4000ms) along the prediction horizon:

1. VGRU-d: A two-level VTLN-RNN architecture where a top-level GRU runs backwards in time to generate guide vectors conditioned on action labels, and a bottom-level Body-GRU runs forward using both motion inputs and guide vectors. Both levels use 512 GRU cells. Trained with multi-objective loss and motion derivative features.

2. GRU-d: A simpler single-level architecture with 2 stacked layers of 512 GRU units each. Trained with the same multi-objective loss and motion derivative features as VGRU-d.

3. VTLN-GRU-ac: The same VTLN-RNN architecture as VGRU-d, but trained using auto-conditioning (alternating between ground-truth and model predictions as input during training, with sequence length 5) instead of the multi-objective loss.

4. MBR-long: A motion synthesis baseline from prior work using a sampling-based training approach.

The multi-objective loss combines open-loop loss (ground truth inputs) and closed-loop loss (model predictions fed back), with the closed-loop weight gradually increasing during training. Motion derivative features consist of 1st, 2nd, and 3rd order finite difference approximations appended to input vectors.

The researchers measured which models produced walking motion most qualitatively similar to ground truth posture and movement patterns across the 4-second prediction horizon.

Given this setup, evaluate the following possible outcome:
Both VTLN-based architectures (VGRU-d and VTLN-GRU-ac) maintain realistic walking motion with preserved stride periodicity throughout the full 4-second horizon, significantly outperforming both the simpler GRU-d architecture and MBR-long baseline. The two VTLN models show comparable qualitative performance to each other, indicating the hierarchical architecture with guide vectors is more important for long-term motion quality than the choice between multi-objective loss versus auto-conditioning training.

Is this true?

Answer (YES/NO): NO